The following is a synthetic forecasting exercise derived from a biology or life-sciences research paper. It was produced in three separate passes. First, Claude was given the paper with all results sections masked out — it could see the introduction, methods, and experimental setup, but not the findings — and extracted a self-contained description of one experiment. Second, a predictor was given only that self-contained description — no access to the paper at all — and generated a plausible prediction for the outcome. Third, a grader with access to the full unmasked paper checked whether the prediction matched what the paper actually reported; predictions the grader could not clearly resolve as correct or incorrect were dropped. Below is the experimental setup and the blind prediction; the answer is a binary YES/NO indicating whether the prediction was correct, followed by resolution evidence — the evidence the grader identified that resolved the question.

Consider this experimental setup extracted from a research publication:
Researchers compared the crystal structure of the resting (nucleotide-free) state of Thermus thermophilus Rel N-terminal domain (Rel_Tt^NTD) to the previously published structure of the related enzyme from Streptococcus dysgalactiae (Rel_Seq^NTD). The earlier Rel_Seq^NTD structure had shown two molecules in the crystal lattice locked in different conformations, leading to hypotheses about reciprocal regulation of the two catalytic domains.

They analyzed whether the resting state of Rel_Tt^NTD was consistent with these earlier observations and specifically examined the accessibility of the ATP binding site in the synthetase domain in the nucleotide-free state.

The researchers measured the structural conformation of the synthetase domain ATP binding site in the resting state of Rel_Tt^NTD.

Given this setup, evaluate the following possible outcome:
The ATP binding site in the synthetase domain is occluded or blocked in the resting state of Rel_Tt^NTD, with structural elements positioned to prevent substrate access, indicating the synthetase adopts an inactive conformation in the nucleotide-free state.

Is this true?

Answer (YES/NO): YES